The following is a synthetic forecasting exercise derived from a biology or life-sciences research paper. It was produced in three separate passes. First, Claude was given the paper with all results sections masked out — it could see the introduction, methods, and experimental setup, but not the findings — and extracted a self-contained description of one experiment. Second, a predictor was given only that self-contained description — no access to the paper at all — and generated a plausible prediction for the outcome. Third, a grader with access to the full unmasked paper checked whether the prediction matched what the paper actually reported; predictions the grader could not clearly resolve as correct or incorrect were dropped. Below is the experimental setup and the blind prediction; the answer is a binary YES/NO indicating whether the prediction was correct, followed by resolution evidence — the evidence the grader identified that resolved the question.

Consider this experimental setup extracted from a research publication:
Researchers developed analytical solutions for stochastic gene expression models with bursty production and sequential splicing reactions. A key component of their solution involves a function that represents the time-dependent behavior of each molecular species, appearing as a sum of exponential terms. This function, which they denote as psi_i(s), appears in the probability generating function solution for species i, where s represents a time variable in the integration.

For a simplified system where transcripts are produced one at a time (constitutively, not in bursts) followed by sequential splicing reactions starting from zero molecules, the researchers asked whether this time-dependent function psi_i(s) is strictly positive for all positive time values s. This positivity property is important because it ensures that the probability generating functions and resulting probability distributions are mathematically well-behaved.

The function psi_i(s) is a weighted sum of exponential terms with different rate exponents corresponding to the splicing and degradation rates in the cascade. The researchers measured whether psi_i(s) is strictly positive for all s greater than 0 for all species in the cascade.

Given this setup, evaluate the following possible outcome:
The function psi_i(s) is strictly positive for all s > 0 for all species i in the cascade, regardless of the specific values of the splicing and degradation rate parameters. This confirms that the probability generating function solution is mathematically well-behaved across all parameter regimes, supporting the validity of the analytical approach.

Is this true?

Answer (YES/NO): YES